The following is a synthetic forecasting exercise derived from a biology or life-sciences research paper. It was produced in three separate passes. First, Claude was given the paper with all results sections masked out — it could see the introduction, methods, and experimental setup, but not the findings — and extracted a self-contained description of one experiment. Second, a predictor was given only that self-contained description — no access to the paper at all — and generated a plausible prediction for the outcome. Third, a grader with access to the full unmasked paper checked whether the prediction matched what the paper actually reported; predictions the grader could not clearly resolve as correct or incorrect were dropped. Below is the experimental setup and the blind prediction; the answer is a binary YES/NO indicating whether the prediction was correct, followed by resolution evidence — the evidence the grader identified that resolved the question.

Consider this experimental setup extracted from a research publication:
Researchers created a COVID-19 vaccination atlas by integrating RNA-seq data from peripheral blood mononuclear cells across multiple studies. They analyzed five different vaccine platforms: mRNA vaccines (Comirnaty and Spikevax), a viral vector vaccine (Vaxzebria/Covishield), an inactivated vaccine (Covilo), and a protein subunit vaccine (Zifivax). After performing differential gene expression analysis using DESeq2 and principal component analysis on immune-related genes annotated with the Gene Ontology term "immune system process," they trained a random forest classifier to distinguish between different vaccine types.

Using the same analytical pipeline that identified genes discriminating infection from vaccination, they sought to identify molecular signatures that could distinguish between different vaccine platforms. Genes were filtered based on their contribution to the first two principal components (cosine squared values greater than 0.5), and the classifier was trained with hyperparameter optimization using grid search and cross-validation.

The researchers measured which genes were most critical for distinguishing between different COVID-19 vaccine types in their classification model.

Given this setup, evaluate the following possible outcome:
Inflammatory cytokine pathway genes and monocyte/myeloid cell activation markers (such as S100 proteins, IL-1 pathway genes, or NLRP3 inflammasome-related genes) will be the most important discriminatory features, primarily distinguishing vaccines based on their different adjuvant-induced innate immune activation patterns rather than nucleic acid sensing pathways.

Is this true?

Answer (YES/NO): NO